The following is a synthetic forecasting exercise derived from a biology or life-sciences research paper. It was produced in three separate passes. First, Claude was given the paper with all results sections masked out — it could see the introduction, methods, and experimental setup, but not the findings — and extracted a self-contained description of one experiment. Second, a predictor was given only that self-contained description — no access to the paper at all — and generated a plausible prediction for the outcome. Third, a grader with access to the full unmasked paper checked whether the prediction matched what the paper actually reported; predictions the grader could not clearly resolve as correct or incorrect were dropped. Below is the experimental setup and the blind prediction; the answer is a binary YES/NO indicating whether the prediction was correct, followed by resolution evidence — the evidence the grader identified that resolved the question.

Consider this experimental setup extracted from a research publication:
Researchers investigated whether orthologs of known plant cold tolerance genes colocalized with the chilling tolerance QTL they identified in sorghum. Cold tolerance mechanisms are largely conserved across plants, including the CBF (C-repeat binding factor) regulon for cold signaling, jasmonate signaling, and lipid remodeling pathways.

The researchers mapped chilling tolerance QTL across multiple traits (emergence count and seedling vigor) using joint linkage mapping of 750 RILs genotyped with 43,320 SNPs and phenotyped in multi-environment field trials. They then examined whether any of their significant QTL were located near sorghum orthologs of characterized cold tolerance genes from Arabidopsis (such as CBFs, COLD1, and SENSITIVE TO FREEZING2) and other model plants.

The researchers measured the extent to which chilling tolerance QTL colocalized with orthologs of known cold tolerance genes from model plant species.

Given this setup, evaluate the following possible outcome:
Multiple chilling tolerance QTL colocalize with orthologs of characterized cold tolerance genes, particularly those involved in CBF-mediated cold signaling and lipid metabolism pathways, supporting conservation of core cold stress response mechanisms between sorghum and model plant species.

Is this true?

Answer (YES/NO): NO